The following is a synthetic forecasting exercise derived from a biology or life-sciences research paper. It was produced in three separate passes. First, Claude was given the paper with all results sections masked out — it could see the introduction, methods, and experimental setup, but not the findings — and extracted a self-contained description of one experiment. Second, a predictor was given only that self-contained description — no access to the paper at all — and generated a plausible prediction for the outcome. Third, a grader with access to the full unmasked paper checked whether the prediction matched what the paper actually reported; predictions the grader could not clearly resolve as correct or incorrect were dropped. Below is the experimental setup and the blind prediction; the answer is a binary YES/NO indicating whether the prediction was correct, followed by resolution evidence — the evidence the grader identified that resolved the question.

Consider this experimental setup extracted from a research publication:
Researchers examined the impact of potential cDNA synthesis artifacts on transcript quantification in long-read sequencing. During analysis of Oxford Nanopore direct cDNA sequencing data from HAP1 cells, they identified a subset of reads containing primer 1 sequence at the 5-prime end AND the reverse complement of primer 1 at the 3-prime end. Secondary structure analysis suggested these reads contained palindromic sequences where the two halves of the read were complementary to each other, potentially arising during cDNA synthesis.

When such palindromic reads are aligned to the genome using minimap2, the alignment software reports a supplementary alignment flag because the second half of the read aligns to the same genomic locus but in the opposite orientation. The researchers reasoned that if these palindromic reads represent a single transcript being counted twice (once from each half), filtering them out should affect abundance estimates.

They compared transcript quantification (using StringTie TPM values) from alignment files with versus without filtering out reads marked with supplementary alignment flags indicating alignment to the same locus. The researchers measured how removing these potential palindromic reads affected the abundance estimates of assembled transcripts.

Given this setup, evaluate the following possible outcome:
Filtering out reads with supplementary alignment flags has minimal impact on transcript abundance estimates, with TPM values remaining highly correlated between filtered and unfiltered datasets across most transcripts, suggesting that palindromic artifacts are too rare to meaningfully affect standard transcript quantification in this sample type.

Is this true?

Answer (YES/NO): NO